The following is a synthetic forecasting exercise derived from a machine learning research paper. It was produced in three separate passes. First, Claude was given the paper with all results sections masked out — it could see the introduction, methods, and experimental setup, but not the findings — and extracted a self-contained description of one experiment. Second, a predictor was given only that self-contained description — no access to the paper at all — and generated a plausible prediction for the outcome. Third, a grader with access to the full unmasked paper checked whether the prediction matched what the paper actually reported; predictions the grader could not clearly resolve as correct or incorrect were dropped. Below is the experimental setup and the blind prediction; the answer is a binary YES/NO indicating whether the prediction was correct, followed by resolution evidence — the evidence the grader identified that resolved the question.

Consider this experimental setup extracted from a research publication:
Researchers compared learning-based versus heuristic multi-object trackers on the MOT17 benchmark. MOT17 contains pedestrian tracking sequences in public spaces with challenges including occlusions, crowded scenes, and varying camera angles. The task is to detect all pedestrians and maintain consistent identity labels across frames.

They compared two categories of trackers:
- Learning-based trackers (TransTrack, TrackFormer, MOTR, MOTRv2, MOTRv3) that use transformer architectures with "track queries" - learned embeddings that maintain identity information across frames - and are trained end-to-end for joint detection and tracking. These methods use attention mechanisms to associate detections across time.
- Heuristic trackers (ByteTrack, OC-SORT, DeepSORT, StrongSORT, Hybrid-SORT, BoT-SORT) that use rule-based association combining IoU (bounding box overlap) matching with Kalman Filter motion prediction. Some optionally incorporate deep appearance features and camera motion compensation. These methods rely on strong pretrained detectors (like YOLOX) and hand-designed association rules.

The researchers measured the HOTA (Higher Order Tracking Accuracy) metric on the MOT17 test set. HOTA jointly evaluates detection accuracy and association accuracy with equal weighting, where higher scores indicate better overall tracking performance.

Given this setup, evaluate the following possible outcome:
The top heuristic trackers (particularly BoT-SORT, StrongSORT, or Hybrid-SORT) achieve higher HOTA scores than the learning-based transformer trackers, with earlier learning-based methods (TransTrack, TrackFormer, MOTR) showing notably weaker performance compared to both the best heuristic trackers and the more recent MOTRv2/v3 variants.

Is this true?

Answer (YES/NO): YES